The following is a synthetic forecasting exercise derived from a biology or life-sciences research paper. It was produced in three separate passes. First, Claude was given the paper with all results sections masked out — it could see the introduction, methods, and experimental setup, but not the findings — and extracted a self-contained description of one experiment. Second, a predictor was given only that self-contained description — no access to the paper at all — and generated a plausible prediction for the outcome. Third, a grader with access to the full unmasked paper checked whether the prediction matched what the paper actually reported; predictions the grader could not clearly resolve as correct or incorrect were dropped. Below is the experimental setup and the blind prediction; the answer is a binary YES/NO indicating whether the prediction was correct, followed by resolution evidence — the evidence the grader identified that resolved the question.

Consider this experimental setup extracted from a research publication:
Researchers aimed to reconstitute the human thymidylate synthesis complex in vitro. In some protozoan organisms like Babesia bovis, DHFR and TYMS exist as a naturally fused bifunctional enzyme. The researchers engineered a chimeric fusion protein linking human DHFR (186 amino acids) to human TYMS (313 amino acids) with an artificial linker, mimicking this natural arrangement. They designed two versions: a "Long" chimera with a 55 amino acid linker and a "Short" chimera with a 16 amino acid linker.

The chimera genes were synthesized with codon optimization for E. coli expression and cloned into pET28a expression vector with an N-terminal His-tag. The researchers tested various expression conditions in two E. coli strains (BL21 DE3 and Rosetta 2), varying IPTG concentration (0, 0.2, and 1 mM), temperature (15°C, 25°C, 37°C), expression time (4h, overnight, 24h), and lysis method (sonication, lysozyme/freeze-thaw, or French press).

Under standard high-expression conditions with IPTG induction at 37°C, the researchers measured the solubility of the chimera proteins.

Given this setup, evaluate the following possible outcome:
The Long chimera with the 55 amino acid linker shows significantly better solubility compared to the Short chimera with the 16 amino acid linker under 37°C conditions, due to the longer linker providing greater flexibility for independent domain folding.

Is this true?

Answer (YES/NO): NO